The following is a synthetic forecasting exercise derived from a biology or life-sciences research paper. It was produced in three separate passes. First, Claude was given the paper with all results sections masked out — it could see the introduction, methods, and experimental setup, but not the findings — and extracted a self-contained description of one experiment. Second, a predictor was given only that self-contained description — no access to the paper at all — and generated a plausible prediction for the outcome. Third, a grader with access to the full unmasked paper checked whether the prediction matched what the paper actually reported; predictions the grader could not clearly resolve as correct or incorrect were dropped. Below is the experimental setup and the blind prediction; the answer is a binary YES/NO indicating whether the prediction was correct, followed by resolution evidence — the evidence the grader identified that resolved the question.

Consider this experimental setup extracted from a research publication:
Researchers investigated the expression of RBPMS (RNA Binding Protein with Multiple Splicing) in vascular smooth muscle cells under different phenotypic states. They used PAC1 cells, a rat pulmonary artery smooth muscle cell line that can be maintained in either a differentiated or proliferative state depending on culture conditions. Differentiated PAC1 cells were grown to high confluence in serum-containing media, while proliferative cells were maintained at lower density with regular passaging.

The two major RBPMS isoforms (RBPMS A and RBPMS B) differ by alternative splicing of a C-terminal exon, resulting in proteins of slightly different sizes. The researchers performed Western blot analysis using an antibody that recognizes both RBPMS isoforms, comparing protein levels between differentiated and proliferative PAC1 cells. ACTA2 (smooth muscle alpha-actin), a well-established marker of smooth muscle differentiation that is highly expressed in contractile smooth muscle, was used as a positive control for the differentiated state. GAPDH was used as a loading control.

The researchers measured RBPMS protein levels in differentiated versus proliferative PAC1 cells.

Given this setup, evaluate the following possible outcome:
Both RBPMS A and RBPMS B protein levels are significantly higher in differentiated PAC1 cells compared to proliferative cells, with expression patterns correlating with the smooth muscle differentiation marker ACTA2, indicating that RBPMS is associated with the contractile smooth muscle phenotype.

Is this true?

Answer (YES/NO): YES